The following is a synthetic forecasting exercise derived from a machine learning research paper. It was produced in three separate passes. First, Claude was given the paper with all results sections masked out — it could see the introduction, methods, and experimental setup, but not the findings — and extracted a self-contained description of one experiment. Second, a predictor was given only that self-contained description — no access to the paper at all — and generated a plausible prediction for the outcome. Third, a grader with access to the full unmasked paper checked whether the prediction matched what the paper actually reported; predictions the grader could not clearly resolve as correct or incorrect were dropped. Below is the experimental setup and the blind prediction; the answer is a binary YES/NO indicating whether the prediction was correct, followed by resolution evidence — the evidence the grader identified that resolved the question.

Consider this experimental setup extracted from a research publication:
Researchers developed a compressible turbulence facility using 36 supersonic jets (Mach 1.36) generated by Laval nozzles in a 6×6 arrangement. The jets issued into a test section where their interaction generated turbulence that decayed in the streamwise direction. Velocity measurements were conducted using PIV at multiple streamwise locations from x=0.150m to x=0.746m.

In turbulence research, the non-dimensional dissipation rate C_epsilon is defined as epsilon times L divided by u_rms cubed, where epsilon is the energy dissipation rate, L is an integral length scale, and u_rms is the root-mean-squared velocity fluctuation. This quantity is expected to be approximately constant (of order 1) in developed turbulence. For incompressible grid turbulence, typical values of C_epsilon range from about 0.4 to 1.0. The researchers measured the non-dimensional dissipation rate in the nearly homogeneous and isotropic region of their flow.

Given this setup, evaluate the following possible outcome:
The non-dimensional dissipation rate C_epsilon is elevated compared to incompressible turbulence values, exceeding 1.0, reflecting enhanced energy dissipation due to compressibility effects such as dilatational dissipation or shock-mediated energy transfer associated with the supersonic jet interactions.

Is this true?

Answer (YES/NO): NO